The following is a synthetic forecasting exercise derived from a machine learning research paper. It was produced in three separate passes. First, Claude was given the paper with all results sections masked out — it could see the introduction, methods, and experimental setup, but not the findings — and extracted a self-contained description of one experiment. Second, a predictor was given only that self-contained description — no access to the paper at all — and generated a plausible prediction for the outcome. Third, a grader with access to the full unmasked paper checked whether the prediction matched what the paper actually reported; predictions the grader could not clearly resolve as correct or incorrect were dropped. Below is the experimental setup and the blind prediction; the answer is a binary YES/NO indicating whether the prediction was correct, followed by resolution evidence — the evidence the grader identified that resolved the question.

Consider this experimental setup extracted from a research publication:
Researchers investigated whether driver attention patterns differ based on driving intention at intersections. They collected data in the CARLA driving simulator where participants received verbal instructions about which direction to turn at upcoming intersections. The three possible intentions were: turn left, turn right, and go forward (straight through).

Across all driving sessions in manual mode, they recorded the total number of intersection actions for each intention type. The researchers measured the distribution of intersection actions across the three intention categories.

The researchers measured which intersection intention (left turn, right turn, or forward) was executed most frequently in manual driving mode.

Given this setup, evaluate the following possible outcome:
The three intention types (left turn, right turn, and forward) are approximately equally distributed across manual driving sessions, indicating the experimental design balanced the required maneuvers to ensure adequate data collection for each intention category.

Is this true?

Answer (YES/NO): NO